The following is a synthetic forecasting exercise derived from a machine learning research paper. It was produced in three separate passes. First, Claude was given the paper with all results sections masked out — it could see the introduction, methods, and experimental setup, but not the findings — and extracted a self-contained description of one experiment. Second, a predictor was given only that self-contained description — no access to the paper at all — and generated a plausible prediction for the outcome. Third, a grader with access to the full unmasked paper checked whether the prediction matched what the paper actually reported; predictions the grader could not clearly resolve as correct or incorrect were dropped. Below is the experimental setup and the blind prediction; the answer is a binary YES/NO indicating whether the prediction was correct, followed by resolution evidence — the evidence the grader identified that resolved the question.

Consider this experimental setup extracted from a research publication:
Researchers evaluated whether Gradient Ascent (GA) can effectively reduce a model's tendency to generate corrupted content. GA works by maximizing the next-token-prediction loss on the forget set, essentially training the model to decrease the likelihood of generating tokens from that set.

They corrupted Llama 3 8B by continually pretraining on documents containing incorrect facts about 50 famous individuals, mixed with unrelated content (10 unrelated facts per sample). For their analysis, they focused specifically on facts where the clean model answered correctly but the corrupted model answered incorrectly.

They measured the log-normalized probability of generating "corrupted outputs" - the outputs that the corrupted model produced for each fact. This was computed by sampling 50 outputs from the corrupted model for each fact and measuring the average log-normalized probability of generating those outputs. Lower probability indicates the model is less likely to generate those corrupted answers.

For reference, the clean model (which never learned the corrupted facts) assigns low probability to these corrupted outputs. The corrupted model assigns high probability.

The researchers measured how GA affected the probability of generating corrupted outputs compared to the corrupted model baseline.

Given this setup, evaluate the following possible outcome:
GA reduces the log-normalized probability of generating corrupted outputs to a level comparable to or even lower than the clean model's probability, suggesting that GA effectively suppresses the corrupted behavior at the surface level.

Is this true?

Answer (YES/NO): NO